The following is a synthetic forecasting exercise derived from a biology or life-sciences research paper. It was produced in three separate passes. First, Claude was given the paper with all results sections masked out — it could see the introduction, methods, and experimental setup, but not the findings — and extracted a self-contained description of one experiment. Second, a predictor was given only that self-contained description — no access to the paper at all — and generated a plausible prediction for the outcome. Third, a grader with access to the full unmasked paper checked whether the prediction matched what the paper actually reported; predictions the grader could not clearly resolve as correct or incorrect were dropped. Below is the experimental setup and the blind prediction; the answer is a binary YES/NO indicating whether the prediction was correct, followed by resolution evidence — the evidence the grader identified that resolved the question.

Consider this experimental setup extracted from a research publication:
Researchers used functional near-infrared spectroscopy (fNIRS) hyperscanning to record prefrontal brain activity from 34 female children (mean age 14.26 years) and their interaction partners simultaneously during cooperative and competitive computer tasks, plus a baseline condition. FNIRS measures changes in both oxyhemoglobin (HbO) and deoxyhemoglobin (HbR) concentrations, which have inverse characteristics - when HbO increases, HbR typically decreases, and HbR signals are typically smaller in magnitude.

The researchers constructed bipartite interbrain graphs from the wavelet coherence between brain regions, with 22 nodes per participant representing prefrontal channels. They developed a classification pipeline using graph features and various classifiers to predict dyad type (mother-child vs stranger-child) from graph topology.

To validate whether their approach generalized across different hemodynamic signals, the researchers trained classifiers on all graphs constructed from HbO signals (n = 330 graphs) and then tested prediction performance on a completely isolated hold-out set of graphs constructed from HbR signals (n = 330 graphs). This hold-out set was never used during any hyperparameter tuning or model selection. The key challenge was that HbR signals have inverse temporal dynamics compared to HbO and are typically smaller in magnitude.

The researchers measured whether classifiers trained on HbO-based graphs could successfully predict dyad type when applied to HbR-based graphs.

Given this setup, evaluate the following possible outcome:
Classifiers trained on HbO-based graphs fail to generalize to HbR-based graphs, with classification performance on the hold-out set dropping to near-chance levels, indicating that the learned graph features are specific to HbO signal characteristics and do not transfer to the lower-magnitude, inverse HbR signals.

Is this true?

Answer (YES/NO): NO